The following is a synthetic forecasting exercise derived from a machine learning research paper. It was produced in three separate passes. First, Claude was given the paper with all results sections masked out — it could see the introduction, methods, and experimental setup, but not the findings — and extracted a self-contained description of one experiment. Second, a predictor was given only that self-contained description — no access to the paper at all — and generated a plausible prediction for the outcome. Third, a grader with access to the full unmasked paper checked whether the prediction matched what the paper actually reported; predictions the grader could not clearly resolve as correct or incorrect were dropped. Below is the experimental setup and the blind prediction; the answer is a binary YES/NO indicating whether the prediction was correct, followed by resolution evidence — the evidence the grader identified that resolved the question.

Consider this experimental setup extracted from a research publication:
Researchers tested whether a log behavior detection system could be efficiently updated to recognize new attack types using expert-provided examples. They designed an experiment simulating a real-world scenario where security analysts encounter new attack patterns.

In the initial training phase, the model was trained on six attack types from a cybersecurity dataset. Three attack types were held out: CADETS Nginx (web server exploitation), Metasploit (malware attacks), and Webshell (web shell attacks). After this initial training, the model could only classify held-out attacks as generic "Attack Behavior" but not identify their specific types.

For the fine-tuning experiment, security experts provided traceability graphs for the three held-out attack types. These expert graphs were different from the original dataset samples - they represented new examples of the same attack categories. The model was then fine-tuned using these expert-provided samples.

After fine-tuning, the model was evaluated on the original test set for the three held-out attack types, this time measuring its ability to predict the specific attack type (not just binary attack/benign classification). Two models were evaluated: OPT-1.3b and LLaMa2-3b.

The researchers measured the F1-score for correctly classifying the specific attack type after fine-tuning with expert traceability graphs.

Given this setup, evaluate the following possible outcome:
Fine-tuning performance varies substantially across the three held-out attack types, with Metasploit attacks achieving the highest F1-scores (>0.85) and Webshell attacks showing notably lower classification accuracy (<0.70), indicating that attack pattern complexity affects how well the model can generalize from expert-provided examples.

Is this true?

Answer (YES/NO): NO